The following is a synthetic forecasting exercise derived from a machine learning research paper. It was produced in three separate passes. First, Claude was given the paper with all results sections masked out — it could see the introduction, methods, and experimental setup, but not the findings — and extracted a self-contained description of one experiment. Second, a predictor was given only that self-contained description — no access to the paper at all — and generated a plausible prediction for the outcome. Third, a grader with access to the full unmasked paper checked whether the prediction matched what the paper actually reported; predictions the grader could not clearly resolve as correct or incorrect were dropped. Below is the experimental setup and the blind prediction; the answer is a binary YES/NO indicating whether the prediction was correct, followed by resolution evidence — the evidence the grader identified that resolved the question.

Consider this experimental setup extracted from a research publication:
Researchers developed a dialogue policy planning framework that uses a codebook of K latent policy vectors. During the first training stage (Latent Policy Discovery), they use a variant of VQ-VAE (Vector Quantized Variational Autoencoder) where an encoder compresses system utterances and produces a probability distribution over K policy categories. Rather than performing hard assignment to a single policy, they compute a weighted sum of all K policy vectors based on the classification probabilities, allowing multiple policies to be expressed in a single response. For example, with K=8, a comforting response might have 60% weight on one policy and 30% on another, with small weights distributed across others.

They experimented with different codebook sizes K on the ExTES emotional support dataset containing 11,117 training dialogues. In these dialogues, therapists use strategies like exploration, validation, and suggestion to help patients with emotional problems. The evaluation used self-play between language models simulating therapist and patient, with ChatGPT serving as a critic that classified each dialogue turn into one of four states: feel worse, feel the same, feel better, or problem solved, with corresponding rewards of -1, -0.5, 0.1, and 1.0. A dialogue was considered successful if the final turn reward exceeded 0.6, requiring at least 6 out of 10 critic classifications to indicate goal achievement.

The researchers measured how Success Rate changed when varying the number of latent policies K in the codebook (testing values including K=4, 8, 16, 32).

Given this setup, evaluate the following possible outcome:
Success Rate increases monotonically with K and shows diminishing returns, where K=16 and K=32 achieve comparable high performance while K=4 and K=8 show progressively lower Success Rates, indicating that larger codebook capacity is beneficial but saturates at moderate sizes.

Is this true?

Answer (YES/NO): NO